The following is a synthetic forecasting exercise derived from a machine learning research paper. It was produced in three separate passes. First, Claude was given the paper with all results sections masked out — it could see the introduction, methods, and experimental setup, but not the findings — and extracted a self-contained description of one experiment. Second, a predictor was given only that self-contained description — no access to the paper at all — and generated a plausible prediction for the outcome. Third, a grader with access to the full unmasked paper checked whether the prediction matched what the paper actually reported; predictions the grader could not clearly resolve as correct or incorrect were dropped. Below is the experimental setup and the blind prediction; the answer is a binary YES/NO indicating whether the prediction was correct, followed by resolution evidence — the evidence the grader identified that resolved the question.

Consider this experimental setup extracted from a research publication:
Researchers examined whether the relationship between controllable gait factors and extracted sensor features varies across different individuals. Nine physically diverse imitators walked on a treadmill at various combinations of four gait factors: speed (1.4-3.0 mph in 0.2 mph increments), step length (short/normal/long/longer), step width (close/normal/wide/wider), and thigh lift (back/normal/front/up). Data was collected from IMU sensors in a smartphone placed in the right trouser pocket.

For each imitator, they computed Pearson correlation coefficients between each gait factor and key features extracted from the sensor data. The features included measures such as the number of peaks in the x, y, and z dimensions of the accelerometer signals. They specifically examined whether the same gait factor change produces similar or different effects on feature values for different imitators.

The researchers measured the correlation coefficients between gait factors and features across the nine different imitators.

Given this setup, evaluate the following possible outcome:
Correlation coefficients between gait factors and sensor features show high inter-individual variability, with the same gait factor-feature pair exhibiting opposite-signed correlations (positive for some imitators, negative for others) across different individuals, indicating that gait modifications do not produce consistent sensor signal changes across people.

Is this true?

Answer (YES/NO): YES